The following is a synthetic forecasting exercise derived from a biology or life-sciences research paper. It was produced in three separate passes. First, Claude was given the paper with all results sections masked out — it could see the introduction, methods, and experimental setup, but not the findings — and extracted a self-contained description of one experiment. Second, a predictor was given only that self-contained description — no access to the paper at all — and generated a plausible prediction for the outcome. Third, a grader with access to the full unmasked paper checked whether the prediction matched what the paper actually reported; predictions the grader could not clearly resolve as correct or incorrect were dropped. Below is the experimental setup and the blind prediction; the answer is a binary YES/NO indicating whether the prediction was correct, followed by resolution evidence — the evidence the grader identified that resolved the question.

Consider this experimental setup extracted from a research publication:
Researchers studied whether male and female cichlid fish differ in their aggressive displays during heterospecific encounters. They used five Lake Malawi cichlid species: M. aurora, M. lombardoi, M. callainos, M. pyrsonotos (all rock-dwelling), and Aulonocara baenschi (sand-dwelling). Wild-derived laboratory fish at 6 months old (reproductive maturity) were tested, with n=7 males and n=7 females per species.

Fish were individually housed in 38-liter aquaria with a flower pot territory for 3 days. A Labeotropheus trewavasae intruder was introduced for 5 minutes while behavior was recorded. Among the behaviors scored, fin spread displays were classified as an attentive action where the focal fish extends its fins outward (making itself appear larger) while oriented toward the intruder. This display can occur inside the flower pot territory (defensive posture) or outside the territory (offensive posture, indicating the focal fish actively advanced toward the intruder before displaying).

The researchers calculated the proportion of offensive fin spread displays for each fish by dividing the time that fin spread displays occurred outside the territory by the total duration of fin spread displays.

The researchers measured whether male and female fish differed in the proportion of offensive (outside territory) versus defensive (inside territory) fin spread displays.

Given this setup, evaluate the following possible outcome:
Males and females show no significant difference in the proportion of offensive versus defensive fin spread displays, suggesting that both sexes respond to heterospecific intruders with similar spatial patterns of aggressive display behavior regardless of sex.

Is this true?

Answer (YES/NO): YES